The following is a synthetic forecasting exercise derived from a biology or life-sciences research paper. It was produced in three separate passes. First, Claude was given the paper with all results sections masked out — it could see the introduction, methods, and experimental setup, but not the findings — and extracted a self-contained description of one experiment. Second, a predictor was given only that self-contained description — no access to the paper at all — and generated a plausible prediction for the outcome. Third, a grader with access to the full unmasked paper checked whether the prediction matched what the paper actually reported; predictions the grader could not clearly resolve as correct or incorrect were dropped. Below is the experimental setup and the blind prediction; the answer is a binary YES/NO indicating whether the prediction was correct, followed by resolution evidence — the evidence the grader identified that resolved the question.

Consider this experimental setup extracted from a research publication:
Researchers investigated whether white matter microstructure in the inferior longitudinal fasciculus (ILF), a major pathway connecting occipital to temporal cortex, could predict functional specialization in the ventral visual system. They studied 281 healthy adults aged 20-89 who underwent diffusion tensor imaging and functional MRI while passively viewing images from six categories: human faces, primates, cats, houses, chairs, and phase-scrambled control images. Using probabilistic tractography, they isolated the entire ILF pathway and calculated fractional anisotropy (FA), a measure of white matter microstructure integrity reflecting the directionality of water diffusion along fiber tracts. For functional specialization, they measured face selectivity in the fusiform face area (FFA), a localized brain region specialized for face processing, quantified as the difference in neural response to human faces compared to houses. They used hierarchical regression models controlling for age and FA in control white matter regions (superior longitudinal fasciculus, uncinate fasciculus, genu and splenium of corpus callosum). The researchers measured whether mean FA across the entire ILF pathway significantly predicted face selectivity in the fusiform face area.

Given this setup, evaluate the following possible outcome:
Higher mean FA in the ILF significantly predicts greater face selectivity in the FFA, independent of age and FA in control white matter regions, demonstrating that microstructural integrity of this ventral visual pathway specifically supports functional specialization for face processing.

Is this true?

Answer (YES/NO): NO